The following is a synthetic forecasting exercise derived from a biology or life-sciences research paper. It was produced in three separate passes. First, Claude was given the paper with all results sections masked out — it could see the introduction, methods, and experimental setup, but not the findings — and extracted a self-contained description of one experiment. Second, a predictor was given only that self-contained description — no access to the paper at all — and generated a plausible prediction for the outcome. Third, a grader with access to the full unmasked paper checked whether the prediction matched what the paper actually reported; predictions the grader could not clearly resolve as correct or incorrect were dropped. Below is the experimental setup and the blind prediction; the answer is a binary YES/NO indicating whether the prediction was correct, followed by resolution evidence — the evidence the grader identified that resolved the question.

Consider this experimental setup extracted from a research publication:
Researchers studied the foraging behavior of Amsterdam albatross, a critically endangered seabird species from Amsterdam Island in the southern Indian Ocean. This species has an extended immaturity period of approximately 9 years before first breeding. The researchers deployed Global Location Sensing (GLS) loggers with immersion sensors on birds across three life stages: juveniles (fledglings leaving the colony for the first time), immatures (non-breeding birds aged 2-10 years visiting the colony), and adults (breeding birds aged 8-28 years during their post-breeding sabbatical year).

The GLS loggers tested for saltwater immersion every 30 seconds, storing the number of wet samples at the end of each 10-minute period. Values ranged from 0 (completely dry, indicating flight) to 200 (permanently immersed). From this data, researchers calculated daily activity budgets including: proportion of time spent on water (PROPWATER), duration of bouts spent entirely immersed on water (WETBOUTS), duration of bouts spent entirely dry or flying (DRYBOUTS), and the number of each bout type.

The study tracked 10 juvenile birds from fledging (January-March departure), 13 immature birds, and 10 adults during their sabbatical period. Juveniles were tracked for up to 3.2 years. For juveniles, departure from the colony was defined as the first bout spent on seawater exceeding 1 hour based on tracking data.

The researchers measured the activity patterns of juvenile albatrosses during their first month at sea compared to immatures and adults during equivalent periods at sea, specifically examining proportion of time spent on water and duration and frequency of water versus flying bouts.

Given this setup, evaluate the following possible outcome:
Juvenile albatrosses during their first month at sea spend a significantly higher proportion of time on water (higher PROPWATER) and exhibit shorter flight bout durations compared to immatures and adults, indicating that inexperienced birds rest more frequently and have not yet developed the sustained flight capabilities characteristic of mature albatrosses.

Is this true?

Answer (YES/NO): YES